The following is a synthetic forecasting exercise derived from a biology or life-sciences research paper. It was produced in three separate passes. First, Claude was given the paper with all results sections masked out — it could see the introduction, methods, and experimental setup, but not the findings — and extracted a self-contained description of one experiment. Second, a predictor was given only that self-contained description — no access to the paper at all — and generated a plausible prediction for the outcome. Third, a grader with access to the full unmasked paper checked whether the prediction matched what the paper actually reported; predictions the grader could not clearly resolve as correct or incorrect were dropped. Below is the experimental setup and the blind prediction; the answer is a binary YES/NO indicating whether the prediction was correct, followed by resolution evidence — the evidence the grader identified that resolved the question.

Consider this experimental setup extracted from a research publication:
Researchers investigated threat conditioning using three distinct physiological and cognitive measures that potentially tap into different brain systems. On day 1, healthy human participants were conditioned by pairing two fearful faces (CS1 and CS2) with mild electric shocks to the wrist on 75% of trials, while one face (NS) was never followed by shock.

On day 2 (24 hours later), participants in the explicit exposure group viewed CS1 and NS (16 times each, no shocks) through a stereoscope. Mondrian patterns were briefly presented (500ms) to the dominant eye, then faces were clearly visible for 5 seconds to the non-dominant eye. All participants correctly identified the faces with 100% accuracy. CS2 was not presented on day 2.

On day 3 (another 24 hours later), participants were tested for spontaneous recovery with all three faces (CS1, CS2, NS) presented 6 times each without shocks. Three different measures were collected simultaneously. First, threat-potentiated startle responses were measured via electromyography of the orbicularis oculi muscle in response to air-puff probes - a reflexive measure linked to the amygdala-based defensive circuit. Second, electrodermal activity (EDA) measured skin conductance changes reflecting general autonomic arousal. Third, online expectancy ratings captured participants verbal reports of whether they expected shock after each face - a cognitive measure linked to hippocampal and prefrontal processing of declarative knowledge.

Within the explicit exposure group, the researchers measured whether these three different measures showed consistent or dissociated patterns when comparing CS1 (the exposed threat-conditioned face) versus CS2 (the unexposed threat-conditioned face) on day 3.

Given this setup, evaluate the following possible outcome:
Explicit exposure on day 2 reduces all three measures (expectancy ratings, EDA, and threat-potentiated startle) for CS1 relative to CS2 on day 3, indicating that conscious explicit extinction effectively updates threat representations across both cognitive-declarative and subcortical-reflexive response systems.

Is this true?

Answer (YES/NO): NO